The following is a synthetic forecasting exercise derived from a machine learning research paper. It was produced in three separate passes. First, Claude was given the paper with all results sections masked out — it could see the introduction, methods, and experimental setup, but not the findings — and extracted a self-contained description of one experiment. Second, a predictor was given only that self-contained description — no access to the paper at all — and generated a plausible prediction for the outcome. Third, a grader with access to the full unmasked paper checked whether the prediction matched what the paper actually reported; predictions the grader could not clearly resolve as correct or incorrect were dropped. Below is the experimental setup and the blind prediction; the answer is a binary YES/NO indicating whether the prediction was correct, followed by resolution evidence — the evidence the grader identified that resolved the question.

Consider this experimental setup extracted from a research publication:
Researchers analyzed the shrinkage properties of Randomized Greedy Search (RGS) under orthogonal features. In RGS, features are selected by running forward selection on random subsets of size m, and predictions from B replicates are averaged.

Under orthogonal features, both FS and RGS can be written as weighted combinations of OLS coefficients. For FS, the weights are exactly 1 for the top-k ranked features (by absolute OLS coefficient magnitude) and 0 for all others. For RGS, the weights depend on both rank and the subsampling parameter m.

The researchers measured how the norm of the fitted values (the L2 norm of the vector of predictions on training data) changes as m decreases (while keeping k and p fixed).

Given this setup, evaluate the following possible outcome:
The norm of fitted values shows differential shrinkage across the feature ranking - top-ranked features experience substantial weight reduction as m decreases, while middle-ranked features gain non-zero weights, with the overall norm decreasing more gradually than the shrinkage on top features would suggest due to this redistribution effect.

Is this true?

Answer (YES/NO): NO